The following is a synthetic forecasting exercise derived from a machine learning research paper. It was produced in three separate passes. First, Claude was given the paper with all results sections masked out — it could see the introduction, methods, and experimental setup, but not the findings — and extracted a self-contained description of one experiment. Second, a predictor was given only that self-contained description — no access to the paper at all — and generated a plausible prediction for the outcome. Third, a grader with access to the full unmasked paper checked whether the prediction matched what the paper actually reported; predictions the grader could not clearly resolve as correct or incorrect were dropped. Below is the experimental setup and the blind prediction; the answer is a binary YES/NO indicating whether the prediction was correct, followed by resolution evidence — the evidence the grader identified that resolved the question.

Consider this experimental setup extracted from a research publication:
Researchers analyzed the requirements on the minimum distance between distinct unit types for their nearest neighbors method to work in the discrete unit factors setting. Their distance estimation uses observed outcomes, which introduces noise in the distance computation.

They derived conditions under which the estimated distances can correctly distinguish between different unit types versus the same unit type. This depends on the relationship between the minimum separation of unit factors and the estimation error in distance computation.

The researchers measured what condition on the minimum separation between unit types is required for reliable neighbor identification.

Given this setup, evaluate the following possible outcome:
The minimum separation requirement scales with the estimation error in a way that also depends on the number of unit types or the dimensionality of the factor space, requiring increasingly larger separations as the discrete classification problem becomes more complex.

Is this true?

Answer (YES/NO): NO